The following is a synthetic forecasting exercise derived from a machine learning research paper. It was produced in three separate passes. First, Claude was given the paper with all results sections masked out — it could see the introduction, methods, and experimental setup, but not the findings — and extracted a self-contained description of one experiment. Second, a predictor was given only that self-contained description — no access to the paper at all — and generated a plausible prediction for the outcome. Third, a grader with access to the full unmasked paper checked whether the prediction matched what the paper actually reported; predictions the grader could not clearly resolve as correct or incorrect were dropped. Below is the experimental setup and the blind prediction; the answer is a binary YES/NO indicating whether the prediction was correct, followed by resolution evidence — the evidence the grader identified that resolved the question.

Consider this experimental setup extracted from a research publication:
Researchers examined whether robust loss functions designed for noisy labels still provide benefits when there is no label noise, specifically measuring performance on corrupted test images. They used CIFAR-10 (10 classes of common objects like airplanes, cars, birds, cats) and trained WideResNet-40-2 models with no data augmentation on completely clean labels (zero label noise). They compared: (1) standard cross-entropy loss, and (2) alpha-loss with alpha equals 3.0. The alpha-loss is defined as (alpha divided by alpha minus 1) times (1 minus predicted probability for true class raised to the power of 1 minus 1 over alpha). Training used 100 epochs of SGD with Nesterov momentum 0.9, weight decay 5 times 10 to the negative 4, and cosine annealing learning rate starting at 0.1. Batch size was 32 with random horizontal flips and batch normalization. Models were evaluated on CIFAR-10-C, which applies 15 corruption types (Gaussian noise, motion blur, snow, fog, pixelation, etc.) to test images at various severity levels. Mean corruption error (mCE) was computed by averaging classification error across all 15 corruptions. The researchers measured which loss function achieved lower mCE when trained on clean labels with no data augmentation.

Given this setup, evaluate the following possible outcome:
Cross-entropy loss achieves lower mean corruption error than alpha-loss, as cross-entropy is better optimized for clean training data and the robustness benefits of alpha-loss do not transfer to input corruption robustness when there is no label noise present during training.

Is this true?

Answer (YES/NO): YES